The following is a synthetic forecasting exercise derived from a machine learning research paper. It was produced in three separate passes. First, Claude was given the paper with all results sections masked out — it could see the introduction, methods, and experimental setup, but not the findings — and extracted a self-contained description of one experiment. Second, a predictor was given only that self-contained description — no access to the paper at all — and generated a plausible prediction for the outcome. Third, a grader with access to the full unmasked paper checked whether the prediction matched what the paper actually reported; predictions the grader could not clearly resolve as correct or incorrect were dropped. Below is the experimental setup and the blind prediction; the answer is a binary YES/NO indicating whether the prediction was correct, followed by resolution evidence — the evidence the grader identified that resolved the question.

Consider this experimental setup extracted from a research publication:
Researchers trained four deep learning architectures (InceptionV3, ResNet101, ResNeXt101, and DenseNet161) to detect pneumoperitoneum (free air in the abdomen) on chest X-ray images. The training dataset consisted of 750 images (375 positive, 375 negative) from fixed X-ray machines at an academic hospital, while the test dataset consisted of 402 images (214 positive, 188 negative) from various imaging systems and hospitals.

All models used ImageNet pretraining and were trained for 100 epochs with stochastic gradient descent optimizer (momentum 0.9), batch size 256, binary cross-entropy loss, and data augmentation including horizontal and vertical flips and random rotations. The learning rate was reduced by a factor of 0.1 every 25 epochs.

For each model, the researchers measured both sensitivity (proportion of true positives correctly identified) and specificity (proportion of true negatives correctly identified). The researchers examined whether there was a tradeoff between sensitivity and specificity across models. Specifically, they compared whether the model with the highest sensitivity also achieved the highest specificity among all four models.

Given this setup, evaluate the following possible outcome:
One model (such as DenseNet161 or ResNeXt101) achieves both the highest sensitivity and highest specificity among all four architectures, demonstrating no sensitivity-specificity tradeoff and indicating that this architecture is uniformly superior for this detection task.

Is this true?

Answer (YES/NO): NO